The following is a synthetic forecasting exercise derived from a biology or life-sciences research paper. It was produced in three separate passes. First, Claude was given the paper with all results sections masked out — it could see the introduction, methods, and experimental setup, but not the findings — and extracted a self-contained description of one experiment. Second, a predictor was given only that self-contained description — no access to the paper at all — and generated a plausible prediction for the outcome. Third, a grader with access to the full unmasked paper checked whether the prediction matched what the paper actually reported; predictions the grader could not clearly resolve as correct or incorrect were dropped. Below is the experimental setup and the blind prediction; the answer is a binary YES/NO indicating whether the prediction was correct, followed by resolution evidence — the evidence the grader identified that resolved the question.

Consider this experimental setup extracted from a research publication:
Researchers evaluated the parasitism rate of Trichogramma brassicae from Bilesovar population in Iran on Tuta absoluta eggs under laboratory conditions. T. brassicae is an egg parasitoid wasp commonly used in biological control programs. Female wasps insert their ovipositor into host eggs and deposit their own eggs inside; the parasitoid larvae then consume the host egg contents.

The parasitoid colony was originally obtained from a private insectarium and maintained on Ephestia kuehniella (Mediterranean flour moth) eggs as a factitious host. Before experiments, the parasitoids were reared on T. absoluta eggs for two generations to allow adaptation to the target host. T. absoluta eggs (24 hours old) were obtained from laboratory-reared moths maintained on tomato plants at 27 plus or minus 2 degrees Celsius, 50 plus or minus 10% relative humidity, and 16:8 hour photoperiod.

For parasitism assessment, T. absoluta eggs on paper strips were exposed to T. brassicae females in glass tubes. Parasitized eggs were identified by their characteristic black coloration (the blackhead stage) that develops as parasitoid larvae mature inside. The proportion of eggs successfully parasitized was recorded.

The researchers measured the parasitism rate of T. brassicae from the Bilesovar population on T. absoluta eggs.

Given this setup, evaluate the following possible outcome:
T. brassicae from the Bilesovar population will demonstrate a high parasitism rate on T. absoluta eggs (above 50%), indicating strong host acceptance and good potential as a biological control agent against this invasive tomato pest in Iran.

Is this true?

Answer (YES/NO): NO